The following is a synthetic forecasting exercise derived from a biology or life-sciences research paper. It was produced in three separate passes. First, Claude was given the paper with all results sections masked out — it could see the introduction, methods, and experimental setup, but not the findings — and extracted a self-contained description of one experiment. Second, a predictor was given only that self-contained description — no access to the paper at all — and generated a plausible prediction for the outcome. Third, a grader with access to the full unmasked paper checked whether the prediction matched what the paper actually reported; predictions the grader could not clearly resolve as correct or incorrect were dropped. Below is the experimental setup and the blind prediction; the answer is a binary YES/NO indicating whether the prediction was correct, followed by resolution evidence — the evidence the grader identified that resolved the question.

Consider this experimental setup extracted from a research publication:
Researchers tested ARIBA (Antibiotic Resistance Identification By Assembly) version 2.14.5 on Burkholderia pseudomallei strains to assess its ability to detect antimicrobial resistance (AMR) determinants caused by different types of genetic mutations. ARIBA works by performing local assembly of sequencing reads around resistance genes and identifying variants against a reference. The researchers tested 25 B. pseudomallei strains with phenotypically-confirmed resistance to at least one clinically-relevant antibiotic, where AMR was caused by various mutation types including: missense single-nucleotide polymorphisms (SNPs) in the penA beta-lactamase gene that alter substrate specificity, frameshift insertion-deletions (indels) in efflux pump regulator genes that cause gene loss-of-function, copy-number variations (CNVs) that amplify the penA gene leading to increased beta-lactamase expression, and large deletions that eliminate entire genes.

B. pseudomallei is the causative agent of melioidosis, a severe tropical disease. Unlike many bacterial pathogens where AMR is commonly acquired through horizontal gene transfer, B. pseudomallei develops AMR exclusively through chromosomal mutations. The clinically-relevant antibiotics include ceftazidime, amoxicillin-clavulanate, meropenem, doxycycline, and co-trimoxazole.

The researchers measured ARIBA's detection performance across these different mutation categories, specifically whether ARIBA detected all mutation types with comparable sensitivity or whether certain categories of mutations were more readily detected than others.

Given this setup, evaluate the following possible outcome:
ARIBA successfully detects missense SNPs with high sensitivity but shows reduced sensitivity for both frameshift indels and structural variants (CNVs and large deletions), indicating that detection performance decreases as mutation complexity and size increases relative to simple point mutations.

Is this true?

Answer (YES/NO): NO